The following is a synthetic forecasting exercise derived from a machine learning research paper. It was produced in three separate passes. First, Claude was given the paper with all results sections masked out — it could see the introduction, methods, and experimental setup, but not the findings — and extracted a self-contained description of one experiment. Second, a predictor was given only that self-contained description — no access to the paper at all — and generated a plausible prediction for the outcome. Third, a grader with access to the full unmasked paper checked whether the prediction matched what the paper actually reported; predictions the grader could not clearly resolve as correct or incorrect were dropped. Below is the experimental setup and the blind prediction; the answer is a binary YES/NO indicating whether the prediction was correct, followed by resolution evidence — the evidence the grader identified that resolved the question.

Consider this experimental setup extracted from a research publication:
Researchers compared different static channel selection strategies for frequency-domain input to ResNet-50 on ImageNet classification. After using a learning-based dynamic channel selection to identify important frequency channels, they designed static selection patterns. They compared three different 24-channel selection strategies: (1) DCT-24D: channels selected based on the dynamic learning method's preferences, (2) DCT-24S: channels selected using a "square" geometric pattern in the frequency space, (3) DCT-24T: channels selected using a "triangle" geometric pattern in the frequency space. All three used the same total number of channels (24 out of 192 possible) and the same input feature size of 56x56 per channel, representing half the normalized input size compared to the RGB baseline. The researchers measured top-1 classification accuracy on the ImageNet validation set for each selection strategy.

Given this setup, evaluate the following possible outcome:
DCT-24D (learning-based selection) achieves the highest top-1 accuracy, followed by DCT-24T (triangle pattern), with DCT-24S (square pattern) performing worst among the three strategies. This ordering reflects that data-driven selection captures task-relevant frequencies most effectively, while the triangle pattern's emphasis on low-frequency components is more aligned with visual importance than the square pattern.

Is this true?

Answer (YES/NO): NO